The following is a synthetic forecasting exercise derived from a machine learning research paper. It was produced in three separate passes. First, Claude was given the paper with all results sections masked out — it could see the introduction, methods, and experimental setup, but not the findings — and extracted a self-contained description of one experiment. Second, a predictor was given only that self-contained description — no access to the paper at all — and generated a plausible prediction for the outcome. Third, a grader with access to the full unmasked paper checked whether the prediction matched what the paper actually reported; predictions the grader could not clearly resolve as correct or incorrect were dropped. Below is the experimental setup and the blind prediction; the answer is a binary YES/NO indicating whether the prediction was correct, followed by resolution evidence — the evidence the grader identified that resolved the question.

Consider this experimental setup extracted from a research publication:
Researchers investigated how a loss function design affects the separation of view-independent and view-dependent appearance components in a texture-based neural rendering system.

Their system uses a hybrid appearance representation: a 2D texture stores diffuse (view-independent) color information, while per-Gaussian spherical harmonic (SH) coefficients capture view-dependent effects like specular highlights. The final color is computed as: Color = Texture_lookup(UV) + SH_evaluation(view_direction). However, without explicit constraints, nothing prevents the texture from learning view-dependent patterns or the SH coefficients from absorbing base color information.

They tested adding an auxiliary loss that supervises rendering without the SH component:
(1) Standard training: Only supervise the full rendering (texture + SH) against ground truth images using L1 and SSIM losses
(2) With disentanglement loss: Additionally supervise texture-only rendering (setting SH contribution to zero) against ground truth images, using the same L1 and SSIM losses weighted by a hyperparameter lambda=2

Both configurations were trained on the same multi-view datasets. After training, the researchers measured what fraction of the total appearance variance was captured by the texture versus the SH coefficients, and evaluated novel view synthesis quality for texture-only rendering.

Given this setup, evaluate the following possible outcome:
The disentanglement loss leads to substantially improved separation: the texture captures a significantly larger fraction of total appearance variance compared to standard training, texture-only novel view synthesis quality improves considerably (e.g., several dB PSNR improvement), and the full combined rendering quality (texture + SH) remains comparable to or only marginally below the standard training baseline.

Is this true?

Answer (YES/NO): YES